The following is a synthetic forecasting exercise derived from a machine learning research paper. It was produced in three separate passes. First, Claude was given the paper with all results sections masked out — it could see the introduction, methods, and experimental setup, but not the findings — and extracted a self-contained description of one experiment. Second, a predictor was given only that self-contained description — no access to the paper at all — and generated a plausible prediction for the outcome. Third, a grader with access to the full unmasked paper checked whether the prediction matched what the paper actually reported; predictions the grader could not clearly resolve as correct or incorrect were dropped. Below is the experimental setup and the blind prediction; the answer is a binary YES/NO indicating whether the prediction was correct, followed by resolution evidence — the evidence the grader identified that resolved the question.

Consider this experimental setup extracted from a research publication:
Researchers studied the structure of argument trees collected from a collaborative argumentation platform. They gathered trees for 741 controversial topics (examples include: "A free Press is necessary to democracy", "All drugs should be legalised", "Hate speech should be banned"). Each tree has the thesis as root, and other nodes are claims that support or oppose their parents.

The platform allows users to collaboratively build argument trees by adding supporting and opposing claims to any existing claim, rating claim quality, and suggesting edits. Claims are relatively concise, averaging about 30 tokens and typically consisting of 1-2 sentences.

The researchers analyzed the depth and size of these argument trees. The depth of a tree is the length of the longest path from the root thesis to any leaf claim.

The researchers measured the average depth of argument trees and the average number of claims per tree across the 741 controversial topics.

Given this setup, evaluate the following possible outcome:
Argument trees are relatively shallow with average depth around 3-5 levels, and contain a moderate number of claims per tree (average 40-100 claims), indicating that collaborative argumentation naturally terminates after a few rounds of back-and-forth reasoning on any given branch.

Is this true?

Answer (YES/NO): NO